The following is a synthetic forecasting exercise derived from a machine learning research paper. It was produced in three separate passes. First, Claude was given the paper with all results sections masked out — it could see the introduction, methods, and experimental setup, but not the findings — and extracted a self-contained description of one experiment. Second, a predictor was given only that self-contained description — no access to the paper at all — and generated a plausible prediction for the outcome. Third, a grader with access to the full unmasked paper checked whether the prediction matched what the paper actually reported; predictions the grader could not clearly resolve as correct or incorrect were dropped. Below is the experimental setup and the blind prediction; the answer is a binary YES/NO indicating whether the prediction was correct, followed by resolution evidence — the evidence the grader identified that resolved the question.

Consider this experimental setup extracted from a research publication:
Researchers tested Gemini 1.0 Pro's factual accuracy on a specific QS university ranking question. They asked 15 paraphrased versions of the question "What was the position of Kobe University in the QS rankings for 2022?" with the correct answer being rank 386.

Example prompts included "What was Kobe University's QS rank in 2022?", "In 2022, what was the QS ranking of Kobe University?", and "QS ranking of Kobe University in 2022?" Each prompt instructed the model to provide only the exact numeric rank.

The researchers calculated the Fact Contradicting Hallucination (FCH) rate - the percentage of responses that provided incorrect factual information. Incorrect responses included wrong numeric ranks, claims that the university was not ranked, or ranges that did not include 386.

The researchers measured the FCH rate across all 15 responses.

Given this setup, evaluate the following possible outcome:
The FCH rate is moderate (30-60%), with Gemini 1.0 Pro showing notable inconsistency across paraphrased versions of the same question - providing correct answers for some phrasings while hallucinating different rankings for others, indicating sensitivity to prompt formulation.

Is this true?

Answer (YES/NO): NO